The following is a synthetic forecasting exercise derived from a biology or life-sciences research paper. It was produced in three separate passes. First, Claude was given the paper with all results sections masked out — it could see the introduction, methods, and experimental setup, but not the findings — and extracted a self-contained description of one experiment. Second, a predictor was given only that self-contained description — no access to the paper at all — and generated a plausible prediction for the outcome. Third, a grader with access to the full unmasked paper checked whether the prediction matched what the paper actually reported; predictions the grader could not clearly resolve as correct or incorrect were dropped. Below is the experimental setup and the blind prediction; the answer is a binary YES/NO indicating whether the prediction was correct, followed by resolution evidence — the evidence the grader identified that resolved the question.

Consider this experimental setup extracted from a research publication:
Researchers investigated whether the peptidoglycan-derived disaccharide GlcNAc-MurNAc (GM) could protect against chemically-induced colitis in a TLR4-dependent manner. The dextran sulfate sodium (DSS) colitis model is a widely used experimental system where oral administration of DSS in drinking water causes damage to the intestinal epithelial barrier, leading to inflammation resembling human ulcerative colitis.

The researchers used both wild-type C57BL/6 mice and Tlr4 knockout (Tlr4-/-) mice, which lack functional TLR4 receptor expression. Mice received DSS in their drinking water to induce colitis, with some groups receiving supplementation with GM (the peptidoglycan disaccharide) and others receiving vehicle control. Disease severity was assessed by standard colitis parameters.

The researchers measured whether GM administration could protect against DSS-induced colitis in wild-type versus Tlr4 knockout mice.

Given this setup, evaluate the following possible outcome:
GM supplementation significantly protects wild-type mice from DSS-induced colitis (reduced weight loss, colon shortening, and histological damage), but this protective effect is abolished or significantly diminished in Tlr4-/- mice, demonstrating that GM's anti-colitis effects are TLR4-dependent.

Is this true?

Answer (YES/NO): YES